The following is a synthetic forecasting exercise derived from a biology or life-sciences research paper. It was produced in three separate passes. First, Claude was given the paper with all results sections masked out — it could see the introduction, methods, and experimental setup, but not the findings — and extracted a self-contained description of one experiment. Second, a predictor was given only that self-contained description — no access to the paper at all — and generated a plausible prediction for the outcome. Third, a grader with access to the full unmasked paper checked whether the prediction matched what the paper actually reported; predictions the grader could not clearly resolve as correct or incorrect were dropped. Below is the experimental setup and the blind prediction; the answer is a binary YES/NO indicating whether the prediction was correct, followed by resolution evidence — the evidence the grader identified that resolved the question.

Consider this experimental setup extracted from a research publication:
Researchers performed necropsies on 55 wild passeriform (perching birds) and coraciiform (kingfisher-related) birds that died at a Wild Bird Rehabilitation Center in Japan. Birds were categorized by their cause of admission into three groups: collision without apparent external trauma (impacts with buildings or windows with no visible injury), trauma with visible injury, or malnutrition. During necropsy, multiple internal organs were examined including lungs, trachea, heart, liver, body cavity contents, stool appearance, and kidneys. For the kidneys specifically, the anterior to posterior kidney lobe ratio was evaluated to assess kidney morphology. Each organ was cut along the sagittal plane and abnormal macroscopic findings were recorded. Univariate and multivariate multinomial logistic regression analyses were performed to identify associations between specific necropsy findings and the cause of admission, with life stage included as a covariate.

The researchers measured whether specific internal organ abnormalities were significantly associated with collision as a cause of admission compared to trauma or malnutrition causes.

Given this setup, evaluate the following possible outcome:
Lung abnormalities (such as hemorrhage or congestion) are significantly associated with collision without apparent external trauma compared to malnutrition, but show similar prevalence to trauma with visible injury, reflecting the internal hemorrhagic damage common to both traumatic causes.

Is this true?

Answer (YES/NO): NO